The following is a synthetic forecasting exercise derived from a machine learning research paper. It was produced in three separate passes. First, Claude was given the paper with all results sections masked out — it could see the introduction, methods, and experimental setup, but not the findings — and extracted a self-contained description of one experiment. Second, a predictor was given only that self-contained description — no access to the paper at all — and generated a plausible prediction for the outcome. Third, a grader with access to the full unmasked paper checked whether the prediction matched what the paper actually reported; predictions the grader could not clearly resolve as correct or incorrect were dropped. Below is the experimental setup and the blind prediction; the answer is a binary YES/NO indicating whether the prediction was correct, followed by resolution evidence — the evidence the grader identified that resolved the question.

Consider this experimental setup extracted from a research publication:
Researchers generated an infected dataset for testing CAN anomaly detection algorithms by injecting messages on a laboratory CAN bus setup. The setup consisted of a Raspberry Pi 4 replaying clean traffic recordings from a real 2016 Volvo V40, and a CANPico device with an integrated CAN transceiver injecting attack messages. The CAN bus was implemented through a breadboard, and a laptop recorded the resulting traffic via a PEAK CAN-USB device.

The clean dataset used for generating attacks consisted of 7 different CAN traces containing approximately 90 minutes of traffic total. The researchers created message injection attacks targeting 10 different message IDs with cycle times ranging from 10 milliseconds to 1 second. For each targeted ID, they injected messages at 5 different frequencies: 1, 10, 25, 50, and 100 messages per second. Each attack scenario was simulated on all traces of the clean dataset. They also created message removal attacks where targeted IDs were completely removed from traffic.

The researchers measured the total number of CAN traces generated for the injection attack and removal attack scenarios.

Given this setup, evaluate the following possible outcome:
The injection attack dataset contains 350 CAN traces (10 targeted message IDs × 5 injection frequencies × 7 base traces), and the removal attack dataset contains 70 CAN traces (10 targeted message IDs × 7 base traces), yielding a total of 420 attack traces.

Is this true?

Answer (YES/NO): YES